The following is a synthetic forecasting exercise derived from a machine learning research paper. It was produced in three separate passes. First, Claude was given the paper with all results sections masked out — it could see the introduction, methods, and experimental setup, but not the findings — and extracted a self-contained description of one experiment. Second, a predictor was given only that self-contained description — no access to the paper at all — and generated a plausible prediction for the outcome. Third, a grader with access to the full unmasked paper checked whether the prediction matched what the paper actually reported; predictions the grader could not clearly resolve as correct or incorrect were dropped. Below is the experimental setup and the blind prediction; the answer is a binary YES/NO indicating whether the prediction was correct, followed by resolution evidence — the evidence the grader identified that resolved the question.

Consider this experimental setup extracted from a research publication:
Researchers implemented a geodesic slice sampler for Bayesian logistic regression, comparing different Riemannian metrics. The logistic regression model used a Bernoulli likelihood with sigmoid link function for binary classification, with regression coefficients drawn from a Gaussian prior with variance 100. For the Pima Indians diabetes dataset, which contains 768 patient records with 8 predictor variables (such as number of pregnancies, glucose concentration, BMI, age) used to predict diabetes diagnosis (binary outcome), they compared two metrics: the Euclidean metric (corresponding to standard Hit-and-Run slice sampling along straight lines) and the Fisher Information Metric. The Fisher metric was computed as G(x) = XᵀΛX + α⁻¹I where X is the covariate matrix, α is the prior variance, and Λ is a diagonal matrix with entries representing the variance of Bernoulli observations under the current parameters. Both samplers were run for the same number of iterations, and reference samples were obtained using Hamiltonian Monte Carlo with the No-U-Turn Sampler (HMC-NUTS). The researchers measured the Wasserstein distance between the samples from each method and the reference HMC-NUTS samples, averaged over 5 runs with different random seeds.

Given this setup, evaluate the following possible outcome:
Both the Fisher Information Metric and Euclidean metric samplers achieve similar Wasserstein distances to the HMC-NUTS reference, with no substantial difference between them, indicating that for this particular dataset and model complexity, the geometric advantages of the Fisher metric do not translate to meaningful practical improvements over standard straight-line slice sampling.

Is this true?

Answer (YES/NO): YES